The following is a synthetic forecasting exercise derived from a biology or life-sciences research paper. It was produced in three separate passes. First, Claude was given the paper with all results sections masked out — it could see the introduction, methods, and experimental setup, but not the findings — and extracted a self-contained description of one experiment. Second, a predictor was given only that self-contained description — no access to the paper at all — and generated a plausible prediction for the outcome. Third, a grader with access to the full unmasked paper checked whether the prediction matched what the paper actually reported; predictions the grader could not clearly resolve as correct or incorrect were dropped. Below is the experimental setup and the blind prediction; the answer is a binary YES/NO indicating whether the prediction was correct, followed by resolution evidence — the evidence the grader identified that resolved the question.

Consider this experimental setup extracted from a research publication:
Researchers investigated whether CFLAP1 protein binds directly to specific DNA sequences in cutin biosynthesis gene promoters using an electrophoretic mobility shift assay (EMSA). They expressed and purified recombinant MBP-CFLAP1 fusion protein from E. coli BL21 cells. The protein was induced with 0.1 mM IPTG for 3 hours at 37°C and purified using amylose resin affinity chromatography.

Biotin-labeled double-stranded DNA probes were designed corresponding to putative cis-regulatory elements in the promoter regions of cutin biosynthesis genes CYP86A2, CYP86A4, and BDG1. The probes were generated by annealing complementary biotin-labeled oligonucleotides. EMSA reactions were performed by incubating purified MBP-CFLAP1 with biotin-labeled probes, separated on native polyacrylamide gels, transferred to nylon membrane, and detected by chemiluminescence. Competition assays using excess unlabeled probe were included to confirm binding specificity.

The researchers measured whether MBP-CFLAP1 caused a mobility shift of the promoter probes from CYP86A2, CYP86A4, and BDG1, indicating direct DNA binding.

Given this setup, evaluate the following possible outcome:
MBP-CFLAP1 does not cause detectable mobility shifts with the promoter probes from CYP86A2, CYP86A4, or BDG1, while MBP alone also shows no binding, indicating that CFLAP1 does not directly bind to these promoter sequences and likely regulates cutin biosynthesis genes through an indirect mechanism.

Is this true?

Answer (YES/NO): NO